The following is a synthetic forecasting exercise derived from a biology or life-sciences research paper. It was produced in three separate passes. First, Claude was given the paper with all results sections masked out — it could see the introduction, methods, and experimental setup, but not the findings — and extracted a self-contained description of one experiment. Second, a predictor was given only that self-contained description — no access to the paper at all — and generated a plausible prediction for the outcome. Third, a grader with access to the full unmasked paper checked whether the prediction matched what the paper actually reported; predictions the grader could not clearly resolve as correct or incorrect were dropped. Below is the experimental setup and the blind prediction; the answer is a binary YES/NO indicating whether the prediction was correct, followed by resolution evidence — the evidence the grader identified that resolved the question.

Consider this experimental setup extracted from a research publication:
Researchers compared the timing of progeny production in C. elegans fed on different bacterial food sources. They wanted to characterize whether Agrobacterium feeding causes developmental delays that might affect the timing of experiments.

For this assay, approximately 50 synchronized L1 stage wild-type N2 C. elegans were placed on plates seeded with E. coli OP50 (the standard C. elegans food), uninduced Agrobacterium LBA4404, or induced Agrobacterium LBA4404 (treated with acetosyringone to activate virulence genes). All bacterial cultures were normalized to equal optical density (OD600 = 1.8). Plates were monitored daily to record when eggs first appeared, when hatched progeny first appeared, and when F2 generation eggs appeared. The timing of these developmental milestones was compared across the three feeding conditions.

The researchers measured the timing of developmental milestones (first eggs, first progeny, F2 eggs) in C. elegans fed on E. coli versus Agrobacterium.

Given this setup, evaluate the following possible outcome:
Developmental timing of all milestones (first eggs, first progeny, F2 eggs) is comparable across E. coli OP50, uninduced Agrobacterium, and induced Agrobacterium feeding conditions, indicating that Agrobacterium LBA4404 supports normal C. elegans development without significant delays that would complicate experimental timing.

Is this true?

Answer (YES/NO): NO